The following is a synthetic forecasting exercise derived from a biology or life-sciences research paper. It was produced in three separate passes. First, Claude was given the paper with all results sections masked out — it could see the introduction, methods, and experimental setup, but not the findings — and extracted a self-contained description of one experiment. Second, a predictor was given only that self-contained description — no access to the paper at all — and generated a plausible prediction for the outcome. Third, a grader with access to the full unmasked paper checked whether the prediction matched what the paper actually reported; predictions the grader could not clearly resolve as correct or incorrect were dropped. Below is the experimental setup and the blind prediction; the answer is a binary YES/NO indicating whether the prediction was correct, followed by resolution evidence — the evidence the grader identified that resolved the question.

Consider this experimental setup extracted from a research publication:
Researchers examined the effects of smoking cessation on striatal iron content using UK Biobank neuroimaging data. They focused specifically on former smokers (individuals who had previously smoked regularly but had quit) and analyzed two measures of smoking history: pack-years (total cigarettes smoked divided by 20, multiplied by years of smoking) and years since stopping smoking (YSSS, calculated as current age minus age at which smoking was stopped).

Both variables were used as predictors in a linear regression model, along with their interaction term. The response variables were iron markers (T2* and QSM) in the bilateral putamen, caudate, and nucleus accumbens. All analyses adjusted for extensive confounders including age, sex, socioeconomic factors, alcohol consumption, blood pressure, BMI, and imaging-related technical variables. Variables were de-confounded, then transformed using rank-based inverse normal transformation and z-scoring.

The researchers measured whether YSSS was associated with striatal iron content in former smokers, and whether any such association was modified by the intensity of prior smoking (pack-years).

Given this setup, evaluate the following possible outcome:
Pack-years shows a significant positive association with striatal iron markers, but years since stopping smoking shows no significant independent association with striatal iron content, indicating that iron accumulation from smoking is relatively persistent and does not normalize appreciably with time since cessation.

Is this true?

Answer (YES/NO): NO